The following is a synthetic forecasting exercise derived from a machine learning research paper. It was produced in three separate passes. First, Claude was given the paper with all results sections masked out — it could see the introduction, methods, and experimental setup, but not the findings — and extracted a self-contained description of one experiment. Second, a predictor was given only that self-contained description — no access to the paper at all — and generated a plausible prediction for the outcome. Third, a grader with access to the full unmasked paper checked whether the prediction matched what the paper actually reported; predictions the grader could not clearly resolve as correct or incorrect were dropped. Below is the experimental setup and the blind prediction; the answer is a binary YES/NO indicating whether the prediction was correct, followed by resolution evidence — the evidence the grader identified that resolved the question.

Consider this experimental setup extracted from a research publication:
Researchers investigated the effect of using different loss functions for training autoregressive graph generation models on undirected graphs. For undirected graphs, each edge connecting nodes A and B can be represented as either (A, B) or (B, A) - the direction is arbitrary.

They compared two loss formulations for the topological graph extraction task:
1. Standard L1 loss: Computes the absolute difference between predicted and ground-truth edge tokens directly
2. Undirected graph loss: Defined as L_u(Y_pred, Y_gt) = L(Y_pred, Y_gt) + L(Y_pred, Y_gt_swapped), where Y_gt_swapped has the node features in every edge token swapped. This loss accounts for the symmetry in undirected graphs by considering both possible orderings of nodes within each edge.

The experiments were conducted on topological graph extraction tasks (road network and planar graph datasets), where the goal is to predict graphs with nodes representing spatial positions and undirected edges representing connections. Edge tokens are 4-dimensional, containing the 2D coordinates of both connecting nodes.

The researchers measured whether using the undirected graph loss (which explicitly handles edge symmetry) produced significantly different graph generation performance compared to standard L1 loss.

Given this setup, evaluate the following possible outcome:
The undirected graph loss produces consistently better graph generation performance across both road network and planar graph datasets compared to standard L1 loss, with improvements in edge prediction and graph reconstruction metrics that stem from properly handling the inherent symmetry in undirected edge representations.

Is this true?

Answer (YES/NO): NO